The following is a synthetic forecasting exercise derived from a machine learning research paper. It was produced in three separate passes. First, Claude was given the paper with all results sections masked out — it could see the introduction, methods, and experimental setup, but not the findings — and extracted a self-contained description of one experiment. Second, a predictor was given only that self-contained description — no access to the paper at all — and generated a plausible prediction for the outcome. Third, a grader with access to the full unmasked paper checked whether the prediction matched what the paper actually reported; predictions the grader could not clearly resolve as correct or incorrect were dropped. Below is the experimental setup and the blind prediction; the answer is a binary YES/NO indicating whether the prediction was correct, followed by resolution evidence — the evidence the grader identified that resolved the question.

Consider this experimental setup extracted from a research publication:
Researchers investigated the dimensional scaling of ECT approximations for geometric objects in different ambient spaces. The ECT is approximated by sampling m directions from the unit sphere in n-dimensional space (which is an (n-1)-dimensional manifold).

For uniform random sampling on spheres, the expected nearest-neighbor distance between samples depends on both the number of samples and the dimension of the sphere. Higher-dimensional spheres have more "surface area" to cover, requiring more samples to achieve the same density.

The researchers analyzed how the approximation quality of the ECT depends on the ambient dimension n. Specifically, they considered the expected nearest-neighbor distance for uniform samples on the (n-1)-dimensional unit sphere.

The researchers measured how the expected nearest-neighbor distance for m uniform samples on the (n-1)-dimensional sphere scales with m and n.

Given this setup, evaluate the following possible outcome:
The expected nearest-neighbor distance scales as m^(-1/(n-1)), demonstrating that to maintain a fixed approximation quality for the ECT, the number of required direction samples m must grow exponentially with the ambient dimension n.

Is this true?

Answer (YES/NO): NO